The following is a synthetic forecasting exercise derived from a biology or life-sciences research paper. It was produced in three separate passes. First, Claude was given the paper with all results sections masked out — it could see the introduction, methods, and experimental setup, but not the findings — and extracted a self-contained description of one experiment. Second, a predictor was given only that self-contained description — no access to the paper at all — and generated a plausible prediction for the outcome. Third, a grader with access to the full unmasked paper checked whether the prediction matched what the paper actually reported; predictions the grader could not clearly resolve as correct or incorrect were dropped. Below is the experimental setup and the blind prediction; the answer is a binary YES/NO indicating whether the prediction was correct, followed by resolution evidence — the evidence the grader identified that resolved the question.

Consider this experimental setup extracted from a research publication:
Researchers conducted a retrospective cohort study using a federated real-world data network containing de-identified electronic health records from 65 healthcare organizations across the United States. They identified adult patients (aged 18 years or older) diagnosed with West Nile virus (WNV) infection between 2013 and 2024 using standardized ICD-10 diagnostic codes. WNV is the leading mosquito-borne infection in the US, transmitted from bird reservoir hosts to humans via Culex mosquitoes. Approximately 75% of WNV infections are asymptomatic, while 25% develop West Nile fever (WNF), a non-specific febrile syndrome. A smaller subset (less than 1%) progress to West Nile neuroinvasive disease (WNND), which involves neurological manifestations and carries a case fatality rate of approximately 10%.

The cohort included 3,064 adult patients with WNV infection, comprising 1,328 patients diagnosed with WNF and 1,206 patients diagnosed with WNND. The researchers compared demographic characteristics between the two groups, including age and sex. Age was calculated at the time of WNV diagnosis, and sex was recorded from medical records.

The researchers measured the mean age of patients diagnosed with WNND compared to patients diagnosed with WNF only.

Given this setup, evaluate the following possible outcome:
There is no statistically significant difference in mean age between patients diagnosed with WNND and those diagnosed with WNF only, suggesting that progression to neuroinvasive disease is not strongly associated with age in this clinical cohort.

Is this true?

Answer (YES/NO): NO